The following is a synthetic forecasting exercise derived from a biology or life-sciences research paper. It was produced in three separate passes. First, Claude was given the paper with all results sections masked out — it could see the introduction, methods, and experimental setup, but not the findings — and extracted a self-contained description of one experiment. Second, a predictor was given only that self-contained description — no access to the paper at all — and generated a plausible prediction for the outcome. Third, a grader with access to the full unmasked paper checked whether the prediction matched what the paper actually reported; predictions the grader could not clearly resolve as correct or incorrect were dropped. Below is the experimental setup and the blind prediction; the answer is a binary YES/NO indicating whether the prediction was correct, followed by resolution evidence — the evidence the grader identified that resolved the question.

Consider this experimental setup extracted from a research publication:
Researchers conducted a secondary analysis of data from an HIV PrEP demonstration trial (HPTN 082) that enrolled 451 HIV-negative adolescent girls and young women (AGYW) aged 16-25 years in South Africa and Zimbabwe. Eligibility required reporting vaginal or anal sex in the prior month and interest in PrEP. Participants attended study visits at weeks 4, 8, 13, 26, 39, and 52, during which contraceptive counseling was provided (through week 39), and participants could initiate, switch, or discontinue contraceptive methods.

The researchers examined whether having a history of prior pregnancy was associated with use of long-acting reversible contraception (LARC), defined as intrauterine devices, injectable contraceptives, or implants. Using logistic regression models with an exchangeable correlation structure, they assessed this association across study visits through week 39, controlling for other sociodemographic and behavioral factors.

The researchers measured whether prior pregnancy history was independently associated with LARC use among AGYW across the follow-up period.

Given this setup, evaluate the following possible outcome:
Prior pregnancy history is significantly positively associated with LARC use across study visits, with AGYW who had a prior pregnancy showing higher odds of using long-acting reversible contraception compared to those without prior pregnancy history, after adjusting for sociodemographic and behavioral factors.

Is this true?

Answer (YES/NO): YES